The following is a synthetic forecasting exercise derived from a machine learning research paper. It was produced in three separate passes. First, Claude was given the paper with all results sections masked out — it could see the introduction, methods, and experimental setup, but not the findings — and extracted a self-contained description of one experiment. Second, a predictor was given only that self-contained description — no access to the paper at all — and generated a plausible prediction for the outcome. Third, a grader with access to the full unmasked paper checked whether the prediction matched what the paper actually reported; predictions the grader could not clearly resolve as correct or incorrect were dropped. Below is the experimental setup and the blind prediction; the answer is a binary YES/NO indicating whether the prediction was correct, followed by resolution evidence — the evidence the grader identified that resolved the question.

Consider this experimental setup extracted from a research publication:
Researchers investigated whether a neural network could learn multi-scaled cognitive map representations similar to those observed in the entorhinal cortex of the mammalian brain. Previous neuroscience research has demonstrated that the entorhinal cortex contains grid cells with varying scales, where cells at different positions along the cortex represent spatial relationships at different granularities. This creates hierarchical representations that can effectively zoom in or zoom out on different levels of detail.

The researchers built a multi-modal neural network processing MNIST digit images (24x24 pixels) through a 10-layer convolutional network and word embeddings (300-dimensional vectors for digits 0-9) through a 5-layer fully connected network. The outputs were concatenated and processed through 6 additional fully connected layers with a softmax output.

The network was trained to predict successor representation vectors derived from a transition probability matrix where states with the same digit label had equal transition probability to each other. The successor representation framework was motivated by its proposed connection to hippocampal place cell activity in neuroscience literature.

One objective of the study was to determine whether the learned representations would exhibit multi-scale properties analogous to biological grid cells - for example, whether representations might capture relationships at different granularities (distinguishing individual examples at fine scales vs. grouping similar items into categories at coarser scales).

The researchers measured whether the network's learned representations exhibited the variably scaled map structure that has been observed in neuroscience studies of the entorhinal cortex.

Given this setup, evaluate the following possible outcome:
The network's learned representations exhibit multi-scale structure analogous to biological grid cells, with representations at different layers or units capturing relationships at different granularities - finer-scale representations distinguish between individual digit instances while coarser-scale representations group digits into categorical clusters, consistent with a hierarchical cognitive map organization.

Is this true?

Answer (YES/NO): NO